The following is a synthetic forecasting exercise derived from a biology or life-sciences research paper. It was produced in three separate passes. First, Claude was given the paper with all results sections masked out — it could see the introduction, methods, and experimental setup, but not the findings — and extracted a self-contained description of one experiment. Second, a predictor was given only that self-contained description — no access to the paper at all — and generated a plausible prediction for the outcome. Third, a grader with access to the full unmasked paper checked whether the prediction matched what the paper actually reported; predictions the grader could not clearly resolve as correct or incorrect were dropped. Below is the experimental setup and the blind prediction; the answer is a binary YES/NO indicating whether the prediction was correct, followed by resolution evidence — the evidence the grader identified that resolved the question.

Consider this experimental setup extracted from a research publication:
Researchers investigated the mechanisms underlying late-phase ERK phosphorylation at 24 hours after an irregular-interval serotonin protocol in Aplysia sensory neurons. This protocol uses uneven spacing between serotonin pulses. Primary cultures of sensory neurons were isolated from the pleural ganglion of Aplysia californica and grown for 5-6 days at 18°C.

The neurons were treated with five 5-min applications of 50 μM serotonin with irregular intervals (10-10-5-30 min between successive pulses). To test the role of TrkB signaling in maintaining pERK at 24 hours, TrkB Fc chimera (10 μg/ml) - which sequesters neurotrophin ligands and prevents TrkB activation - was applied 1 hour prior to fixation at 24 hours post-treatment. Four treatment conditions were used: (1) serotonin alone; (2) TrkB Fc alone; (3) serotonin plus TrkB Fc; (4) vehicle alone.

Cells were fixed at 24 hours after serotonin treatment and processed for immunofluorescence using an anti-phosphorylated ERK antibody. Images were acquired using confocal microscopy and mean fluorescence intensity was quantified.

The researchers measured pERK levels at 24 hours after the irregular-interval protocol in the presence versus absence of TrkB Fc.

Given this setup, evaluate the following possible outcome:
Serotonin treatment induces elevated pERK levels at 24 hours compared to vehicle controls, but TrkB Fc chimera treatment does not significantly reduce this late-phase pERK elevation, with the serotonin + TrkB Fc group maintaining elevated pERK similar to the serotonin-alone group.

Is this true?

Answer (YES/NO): NO